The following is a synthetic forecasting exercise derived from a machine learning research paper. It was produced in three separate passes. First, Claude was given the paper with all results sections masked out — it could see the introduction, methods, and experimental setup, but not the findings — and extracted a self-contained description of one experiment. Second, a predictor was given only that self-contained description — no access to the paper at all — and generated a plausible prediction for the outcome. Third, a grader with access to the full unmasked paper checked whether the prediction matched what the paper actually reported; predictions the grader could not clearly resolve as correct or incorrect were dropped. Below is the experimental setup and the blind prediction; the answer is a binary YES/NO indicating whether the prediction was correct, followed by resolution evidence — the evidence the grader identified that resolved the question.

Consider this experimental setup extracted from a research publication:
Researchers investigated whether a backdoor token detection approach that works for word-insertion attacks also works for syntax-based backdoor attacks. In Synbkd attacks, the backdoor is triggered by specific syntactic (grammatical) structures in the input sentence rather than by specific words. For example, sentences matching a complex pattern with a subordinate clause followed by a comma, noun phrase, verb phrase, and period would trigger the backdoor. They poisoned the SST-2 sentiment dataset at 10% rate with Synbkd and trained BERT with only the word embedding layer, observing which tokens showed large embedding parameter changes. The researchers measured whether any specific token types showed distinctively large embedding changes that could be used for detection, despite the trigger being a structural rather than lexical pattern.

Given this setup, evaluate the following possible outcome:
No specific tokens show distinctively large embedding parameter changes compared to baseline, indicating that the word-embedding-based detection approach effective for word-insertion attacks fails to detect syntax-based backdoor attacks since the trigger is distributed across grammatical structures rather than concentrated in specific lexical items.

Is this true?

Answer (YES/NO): NO